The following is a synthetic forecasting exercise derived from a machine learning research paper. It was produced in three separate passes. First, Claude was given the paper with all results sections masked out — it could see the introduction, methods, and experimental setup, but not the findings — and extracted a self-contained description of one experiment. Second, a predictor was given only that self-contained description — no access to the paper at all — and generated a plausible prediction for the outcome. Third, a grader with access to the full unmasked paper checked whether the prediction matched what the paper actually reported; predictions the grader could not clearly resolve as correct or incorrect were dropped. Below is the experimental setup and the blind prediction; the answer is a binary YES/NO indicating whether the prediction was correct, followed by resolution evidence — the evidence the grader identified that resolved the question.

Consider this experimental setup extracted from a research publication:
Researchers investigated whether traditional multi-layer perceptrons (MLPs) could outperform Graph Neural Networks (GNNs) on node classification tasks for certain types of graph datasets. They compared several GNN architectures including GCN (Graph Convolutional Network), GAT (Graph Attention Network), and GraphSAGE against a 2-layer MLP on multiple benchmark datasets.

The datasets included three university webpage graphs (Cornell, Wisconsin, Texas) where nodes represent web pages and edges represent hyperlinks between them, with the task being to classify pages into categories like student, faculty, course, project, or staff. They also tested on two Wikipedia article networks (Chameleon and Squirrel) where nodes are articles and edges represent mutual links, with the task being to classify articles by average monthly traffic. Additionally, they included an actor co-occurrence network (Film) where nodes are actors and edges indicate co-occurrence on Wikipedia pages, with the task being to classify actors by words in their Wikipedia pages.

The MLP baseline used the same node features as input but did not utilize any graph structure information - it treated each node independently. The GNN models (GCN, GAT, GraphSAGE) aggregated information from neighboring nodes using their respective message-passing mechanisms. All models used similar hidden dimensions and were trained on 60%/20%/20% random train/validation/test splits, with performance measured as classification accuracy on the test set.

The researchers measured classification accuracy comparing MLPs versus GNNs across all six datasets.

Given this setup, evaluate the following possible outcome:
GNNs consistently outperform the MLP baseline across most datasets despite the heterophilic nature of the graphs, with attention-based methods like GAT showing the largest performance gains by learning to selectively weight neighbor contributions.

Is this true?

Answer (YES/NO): NO